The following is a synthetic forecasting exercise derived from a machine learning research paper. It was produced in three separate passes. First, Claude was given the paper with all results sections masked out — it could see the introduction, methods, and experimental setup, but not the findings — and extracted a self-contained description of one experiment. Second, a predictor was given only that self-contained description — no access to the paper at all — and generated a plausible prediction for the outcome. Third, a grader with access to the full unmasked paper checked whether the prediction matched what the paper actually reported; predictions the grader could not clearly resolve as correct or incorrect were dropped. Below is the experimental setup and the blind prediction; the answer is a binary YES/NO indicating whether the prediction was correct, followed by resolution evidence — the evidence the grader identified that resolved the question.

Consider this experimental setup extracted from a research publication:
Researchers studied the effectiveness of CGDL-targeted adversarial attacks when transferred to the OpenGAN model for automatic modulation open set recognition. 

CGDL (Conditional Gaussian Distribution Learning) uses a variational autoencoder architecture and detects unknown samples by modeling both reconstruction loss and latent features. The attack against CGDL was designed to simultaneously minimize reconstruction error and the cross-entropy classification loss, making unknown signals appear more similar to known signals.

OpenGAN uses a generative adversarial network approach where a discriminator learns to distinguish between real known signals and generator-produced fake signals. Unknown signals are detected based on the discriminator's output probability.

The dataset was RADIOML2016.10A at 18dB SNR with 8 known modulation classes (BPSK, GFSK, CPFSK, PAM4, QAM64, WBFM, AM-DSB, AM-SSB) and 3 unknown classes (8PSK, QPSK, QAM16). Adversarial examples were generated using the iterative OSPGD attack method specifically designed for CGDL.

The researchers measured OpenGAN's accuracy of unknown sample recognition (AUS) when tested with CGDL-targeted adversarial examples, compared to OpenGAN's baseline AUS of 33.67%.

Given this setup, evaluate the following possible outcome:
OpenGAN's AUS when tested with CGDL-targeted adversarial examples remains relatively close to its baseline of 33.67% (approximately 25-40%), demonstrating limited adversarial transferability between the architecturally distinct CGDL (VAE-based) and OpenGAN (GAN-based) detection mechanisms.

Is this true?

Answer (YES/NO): NO